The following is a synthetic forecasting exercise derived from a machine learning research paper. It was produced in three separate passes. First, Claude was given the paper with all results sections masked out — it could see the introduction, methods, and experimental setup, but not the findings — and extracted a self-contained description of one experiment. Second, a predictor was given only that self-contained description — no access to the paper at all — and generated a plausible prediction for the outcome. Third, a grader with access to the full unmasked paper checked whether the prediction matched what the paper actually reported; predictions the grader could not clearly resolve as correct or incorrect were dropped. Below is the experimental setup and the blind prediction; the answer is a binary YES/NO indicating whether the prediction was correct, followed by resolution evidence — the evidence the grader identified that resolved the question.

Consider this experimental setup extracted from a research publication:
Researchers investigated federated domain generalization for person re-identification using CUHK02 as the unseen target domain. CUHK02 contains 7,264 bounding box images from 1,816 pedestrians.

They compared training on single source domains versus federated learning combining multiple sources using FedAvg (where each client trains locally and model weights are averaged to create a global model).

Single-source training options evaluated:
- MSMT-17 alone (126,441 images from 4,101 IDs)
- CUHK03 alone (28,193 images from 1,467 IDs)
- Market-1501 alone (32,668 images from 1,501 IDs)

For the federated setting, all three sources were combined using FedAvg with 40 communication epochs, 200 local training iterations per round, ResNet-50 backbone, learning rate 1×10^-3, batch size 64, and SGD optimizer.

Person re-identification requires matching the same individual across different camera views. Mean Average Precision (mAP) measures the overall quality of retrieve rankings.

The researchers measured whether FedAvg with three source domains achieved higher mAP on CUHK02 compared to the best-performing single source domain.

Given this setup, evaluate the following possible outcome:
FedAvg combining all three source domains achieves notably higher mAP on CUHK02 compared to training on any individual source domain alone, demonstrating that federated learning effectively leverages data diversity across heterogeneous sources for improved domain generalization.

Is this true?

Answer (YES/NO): YES